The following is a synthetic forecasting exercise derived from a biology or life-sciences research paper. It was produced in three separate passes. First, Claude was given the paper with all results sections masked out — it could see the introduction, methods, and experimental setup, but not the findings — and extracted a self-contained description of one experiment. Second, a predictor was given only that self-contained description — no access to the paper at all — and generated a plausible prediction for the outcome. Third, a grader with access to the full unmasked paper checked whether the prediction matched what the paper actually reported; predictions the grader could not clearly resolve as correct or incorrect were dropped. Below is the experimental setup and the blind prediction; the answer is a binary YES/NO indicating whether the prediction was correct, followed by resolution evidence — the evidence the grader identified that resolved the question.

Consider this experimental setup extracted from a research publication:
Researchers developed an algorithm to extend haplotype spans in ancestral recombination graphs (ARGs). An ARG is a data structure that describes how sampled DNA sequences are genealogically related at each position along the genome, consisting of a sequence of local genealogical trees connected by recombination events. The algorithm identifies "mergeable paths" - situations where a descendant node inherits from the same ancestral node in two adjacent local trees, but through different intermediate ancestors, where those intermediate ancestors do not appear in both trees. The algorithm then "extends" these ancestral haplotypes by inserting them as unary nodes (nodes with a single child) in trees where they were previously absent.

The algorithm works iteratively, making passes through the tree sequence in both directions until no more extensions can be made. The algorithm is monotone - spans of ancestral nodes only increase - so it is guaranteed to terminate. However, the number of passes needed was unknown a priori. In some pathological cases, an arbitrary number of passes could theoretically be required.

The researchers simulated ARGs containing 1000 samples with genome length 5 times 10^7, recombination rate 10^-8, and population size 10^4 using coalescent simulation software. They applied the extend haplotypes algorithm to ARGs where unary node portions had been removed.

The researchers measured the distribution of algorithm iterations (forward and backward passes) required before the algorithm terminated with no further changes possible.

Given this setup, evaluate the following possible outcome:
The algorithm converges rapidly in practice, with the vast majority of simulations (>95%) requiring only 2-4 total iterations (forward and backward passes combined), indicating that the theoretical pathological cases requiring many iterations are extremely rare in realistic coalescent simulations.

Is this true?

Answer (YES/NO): YES